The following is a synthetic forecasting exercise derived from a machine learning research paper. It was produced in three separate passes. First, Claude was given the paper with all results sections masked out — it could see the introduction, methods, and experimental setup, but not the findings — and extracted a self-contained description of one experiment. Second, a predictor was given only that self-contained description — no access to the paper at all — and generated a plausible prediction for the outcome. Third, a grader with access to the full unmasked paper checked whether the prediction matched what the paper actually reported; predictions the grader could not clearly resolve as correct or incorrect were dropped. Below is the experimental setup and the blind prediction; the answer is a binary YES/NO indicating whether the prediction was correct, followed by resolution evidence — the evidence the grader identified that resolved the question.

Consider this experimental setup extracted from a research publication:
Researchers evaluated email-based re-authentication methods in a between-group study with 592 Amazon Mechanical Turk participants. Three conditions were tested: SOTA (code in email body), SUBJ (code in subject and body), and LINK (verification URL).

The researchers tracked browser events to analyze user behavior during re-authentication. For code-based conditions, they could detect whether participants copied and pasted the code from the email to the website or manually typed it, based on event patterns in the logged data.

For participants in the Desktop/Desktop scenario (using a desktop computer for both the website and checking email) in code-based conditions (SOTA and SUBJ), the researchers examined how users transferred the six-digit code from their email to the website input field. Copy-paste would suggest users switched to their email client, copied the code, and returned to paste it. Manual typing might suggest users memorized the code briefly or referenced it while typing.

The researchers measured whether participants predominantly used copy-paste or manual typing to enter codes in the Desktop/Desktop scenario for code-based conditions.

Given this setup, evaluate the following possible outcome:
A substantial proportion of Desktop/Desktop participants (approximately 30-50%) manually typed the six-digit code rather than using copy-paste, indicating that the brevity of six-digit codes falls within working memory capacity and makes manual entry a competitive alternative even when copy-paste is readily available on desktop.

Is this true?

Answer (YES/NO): NO